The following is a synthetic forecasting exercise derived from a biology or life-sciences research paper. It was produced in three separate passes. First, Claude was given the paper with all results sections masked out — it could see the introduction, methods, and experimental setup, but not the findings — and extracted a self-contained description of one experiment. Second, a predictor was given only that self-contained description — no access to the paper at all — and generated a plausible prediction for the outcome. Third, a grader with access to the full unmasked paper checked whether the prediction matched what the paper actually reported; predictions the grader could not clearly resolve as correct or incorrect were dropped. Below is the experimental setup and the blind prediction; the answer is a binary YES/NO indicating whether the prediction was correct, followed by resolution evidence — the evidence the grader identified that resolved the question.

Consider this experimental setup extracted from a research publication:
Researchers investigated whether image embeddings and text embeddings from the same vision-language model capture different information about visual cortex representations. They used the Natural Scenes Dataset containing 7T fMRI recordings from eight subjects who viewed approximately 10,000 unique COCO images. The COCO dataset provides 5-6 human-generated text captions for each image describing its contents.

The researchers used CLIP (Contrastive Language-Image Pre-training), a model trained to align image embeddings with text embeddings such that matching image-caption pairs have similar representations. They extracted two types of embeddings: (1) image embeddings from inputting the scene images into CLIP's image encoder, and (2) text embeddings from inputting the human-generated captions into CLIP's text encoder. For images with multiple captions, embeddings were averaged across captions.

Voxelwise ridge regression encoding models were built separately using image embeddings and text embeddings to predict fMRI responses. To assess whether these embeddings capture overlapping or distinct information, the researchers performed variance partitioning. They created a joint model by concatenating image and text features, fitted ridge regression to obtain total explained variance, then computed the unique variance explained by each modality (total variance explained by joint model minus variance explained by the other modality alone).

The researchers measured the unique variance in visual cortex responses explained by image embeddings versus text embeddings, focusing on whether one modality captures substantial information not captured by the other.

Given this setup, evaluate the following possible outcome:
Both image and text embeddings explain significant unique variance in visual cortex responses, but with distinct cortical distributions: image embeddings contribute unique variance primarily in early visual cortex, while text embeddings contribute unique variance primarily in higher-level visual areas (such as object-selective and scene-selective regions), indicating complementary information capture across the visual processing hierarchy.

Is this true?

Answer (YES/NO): NO